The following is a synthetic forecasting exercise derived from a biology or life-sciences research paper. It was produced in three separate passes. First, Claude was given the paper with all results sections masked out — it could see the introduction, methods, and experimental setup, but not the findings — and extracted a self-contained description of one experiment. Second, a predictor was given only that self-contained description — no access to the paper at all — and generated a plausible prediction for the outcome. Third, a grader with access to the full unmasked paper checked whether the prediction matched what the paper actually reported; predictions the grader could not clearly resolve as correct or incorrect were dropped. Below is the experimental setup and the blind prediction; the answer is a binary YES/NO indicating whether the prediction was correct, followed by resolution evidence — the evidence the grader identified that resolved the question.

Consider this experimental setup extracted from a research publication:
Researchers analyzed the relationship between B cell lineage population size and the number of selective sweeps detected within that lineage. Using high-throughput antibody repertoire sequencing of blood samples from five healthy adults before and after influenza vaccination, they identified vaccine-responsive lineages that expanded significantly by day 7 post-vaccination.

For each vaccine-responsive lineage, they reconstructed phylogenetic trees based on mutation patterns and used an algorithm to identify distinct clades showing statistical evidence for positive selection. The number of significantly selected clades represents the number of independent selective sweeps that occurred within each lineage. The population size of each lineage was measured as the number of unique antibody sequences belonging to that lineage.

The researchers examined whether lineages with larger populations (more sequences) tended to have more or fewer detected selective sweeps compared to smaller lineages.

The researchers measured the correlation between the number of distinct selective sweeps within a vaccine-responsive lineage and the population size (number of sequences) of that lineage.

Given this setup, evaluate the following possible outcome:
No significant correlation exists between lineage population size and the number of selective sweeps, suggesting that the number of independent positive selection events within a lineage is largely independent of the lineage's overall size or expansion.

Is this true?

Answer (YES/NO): NO